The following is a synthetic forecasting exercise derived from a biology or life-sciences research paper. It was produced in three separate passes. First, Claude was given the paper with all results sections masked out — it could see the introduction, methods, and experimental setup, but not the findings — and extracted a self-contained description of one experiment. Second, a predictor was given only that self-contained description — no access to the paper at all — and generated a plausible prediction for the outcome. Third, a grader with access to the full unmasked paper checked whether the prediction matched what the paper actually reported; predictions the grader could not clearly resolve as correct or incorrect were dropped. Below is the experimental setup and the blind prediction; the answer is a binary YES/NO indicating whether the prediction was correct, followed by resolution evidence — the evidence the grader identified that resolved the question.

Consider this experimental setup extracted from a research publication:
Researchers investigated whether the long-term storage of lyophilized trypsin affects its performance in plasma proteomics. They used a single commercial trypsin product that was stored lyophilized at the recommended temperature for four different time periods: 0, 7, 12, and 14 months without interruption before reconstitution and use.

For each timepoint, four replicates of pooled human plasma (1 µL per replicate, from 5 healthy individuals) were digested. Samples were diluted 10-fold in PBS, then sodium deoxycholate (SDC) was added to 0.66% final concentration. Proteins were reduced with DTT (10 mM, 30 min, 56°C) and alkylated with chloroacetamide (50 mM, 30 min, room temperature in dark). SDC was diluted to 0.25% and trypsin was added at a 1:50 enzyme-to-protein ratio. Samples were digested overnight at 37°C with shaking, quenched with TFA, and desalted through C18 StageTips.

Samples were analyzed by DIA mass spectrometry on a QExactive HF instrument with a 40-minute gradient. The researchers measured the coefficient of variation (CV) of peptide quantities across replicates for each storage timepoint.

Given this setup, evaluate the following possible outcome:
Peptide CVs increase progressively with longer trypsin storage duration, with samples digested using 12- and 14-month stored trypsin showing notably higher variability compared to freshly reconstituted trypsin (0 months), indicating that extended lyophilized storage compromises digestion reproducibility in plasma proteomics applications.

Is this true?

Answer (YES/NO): NO